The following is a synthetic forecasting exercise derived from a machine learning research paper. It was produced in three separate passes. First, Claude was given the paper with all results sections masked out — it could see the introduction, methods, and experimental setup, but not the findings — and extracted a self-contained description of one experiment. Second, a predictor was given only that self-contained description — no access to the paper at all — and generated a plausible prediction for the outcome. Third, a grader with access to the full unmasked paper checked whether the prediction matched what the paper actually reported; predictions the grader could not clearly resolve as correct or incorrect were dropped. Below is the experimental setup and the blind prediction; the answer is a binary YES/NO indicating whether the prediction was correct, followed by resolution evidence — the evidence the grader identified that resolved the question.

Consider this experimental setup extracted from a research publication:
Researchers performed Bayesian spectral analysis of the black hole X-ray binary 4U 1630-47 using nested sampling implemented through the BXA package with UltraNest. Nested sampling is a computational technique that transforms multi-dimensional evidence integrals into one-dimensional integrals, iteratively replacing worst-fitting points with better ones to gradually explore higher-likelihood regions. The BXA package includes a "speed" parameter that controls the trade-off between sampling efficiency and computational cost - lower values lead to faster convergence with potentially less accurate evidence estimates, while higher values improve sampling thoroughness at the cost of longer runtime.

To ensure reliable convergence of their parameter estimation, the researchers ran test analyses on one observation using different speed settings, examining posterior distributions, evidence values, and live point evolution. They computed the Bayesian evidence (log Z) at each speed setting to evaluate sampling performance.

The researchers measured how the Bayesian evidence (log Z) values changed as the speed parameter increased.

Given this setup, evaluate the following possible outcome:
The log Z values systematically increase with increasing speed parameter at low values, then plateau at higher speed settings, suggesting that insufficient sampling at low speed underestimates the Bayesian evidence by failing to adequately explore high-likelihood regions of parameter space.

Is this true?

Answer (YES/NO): YES